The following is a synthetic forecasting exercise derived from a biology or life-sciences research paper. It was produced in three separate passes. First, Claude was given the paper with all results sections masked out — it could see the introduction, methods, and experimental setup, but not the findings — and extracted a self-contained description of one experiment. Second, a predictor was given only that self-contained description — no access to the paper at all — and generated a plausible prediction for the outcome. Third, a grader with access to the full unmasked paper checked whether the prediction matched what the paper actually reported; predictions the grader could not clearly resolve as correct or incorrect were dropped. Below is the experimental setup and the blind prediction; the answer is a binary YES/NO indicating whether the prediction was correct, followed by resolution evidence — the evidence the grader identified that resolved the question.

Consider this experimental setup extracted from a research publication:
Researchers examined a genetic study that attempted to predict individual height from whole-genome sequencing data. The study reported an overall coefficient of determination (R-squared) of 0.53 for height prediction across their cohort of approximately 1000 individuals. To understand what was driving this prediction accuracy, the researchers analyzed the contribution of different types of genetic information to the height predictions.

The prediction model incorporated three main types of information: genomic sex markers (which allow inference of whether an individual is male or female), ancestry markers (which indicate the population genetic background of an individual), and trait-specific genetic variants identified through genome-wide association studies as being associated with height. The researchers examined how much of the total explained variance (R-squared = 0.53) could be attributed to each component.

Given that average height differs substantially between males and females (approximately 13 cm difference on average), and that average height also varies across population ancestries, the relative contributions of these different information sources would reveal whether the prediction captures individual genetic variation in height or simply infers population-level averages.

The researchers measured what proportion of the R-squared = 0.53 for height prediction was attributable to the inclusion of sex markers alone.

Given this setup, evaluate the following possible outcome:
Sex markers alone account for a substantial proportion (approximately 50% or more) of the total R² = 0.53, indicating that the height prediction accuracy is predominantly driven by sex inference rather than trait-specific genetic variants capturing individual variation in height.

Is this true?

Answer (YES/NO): YES